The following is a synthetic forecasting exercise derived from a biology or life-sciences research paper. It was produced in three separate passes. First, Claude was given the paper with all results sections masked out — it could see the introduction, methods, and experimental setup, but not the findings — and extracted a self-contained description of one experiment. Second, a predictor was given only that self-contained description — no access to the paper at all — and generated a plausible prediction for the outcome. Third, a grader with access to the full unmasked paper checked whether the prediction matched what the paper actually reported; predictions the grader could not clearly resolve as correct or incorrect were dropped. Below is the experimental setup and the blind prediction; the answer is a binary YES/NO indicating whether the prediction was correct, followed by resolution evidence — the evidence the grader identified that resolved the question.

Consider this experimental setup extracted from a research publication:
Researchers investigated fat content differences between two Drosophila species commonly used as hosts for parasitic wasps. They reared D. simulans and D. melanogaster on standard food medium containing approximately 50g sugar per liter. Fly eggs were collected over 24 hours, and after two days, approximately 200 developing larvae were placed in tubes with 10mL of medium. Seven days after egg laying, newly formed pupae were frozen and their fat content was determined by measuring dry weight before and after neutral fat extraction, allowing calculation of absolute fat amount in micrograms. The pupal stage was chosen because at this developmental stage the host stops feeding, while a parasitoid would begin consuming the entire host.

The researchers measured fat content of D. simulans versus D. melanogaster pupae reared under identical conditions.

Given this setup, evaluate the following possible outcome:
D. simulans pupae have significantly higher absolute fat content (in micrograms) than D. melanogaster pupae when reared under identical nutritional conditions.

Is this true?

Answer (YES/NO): NO